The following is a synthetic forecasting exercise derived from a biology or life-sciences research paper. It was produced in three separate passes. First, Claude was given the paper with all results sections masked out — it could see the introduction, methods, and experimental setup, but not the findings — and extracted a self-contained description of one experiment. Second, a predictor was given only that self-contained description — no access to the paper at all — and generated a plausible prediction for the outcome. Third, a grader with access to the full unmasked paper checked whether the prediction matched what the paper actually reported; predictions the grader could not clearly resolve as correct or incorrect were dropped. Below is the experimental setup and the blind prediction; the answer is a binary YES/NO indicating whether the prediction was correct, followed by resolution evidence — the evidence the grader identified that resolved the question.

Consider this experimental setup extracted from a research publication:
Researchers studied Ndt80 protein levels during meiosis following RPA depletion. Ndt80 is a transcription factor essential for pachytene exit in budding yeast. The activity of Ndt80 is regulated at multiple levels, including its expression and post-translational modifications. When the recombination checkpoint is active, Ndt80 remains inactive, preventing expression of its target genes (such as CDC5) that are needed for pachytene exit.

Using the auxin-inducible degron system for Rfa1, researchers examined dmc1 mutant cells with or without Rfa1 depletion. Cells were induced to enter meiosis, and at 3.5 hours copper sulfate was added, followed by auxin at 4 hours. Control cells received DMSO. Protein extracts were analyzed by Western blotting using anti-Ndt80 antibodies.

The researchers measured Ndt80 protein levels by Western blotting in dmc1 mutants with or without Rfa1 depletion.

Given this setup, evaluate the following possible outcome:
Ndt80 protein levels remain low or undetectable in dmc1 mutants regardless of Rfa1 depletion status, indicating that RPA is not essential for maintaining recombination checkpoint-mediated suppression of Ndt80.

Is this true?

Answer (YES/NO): NO